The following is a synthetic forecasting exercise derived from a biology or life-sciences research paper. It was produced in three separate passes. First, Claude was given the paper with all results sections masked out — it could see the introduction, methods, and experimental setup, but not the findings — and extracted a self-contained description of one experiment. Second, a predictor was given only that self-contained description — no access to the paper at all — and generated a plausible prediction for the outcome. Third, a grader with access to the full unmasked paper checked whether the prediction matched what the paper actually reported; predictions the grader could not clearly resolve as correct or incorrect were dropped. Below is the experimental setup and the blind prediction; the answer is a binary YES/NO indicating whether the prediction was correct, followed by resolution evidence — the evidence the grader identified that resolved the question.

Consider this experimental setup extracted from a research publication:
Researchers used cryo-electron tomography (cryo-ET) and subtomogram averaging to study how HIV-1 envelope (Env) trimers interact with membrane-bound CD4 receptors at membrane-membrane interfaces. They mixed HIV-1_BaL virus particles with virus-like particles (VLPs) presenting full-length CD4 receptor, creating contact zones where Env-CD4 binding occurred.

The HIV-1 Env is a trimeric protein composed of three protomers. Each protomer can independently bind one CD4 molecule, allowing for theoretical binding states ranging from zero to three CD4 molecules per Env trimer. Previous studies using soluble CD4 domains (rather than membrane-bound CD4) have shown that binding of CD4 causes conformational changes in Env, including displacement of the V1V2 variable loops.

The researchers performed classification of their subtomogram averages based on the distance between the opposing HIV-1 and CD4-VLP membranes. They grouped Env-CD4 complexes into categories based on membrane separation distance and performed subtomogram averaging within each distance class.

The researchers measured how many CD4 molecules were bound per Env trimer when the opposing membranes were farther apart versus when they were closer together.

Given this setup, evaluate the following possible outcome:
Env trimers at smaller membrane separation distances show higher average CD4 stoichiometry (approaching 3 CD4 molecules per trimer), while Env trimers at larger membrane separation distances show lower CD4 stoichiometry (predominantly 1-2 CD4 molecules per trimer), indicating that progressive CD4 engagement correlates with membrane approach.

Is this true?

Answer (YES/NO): NO